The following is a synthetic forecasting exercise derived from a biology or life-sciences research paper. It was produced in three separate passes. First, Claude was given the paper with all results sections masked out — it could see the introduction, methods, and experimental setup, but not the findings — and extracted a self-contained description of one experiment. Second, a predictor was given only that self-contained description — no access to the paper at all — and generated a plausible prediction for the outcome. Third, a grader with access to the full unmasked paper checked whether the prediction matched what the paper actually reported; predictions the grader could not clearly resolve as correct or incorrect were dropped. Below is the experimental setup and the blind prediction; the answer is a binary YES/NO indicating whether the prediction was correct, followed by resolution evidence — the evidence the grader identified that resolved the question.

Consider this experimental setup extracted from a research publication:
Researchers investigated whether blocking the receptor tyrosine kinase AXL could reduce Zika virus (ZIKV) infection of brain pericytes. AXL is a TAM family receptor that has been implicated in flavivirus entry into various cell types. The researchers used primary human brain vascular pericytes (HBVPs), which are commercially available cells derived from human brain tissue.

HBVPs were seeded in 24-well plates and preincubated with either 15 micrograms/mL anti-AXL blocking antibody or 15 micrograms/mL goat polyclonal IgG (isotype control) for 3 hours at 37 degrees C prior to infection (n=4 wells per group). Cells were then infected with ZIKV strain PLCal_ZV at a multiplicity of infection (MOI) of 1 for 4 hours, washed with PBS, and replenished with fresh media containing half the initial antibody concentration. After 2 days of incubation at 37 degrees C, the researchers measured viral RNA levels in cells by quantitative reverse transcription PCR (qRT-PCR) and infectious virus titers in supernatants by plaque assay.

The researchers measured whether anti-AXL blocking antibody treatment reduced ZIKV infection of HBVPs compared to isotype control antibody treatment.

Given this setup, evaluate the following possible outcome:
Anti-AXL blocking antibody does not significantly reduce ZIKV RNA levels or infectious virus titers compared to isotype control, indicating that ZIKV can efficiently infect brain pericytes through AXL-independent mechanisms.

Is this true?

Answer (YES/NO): NO